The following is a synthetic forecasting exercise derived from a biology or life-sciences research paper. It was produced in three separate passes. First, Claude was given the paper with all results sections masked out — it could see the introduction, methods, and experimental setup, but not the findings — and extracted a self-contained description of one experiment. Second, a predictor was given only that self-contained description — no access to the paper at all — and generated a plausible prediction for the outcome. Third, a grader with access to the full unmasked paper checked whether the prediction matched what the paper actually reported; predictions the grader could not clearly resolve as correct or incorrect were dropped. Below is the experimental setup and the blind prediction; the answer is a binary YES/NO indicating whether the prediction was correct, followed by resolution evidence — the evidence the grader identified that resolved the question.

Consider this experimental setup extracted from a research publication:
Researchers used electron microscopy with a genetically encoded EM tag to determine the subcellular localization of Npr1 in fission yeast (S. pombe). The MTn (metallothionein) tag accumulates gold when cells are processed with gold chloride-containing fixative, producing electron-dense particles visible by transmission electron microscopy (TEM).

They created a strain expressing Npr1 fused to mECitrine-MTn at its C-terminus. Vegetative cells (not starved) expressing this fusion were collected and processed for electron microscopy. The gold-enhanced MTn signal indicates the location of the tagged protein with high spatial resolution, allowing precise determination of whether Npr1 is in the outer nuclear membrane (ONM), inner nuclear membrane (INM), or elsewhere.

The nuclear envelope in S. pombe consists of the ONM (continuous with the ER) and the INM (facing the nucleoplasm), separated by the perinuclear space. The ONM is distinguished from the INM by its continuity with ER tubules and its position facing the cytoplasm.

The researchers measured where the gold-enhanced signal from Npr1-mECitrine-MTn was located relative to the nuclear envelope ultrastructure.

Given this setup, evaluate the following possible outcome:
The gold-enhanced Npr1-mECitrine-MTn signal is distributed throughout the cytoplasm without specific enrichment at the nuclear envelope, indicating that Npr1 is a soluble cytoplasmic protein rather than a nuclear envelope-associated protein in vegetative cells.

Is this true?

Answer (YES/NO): NO